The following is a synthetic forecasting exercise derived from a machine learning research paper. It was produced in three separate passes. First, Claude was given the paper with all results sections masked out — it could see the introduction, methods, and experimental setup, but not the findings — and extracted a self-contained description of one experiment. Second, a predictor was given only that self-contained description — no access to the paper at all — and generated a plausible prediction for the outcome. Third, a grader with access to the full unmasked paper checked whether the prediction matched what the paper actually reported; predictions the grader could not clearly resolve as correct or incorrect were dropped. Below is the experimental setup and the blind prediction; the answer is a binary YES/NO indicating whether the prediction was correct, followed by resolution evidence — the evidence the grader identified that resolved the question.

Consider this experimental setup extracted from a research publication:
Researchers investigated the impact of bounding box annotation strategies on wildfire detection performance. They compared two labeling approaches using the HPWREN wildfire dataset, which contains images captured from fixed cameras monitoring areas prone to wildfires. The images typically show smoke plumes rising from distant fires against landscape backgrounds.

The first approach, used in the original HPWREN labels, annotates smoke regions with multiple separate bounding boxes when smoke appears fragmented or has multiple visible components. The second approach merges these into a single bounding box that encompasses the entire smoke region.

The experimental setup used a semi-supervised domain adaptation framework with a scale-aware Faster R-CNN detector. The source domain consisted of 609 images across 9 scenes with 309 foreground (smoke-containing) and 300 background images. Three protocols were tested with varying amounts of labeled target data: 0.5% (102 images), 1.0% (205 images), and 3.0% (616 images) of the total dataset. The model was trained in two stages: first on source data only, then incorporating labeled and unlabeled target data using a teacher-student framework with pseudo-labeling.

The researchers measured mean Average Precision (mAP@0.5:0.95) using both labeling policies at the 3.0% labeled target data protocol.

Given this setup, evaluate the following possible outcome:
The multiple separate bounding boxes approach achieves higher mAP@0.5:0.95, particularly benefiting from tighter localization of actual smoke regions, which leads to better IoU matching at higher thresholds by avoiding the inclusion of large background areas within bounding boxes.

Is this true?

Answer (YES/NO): NO